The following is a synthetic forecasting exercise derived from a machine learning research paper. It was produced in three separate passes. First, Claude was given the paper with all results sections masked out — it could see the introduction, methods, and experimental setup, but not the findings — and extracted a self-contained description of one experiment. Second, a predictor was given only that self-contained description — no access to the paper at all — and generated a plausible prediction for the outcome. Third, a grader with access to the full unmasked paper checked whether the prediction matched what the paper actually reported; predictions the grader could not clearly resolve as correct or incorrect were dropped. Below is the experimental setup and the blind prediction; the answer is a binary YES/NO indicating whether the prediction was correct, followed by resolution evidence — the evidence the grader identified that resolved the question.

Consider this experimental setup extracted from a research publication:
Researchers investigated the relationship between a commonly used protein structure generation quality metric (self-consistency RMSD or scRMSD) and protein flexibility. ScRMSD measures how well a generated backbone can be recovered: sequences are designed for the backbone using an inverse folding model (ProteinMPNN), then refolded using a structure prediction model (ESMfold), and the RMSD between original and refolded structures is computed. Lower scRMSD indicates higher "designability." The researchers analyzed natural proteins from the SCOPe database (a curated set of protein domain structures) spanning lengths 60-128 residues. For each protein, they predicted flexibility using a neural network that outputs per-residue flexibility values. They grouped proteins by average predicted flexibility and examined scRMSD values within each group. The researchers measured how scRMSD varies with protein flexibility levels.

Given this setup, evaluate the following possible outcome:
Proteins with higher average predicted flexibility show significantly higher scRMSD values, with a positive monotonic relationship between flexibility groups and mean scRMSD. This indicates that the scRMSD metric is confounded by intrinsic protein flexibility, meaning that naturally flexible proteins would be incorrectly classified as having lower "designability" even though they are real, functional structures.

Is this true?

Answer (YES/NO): YES